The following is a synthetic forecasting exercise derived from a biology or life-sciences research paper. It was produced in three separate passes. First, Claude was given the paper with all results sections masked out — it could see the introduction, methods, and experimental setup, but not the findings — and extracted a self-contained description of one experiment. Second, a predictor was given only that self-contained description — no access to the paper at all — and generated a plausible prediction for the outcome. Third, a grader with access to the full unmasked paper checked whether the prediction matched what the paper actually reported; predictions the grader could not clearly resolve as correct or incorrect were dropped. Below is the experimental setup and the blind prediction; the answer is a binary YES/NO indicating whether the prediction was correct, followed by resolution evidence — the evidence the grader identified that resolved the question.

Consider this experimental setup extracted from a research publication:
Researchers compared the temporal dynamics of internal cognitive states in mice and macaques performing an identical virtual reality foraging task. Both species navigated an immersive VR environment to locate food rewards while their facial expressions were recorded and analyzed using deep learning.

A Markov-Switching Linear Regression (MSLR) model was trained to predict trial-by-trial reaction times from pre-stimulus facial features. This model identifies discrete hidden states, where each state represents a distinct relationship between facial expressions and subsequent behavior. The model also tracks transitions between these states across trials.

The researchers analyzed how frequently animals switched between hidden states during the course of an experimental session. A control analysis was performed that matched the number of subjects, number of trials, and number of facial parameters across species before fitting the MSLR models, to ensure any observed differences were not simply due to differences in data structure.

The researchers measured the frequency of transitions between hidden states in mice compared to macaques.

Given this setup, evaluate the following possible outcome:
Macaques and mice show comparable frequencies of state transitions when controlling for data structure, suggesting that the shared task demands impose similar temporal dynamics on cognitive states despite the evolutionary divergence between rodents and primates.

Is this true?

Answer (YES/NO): NO